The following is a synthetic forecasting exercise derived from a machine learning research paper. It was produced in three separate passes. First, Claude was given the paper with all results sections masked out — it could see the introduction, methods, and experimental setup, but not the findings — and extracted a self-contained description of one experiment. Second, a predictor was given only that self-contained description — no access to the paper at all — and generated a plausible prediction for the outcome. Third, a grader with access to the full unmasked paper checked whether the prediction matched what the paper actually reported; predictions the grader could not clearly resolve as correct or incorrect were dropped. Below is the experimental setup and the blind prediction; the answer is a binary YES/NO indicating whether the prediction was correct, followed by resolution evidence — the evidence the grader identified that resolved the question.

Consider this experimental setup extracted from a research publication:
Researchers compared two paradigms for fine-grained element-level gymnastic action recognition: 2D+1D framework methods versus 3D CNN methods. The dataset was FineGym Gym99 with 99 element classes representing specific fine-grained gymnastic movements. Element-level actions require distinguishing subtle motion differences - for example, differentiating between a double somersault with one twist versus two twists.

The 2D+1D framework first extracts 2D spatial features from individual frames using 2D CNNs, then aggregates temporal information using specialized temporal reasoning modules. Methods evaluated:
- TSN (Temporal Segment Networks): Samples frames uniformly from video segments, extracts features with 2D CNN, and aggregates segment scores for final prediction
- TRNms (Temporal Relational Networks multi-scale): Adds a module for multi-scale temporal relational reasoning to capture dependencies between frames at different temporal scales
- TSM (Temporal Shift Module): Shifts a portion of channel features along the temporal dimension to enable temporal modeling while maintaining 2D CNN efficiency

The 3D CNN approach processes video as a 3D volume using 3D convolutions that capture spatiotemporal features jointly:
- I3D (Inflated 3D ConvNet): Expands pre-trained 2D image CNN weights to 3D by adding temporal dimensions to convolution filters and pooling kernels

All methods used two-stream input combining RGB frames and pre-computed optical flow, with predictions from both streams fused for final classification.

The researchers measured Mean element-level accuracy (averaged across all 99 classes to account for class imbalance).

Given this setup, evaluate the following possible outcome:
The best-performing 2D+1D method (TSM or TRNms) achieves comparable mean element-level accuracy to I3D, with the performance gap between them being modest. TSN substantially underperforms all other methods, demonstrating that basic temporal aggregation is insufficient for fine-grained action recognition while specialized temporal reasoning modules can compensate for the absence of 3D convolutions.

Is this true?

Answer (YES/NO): NO